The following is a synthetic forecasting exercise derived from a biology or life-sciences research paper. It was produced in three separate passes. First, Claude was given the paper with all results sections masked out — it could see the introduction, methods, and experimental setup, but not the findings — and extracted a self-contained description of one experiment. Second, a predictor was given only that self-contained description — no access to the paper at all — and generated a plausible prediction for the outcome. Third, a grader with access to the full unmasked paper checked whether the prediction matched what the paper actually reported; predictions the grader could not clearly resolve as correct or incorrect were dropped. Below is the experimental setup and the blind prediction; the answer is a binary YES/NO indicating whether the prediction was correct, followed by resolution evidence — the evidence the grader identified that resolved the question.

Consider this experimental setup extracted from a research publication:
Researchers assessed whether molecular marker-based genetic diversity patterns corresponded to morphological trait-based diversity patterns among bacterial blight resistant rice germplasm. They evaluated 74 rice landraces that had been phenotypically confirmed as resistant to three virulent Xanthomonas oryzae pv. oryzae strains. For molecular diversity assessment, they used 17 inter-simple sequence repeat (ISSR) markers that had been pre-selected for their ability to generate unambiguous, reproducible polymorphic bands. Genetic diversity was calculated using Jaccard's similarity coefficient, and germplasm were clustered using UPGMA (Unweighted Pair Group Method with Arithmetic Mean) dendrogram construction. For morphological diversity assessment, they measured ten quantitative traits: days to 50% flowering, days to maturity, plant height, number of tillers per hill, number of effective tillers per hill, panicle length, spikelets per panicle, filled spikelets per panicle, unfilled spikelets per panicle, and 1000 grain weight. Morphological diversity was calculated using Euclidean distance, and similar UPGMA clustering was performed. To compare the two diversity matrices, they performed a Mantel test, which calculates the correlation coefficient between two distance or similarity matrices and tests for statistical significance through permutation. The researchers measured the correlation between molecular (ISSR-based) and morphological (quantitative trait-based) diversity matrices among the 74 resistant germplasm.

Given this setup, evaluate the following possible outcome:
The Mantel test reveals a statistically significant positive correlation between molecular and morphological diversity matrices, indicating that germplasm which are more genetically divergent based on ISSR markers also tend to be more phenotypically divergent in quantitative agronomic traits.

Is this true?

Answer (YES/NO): NO